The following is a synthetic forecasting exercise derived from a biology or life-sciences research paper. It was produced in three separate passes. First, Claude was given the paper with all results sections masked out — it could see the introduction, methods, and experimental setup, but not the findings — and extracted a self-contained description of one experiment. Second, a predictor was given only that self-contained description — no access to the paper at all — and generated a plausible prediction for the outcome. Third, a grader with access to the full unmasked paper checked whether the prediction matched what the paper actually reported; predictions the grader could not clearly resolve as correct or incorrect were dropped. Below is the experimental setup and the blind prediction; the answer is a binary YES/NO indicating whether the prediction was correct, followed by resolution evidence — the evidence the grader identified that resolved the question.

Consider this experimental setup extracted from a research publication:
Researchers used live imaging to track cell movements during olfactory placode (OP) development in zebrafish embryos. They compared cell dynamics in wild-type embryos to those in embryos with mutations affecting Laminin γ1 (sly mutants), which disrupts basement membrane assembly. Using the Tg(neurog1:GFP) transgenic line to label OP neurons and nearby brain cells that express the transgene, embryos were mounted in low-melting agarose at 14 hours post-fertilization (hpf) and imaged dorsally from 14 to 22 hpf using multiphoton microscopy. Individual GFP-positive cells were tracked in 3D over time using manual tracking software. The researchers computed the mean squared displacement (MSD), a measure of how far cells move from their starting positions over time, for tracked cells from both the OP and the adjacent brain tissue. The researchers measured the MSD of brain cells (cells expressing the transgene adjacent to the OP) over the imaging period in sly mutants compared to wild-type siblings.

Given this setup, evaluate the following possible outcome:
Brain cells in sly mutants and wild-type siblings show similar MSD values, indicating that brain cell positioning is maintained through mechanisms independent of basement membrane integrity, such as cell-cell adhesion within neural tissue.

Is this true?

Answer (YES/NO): NO